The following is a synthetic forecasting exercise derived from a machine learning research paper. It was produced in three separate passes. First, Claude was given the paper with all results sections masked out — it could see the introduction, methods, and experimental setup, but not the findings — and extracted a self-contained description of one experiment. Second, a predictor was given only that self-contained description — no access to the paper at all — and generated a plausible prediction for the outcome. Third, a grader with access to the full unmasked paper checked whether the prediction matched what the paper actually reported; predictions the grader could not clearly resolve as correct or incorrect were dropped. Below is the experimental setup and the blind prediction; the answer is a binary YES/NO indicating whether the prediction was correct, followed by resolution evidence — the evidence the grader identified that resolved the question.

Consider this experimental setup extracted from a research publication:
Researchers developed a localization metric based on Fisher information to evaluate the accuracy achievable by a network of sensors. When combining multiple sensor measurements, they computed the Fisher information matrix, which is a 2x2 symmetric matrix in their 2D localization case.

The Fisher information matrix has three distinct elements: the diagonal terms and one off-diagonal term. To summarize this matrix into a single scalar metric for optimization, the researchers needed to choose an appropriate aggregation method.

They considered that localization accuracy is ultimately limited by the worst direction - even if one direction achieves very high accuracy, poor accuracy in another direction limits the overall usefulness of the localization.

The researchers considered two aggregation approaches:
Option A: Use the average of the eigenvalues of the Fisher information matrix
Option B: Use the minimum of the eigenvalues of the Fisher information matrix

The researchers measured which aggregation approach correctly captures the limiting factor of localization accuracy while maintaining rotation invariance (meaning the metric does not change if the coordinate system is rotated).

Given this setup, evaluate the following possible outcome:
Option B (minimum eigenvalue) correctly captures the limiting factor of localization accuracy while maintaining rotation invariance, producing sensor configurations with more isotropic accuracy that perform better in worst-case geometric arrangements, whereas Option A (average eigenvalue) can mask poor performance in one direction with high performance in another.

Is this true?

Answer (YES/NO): YES